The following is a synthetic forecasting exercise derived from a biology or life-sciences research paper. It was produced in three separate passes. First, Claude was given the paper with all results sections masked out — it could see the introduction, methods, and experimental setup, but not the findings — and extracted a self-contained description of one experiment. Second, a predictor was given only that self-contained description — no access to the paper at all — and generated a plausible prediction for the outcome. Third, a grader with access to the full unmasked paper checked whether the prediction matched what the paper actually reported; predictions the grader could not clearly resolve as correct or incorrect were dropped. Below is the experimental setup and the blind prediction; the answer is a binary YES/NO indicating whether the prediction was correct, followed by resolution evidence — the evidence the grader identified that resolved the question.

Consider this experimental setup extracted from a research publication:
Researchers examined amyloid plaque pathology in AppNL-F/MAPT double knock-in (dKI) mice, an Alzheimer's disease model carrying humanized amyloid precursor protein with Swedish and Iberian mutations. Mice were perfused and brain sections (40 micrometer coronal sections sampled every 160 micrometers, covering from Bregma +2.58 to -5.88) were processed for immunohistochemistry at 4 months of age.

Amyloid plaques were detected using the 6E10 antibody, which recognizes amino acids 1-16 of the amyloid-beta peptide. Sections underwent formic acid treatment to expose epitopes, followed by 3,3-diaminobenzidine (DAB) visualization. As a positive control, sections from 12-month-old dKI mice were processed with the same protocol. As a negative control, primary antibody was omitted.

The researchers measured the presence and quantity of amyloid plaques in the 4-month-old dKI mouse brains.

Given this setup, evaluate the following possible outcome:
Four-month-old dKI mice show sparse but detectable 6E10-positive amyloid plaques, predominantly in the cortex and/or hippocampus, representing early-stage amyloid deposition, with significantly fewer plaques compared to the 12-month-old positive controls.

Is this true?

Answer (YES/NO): NO